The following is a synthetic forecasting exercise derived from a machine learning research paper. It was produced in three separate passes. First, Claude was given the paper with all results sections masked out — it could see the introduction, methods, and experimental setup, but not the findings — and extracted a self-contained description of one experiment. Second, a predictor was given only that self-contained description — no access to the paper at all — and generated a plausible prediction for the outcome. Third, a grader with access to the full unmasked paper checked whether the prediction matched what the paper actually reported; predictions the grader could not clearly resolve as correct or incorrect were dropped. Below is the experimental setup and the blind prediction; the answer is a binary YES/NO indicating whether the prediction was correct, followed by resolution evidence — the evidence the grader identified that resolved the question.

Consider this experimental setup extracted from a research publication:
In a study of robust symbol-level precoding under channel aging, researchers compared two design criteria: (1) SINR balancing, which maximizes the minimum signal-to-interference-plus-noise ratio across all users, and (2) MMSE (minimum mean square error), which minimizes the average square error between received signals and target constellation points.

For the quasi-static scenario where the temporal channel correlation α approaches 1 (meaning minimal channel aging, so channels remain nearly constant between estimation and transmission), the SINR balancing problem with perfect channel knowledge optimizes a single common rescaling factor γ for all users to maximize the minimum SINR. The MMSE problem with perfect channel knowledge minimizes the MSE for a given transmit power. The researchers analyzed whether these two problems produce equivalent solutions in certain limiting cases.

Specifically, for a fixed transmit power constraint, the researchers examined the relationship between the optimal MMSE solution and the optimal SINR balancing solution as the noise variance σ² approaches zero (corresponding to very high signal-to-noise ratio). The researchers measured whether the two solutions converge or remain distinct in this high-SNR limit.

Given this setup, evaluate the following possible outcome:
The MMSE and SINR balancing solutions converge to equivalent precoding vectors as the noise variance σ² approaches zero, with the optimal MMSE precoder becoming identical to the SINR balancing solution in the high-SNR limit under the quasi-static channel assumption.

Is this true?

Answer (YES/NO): YES